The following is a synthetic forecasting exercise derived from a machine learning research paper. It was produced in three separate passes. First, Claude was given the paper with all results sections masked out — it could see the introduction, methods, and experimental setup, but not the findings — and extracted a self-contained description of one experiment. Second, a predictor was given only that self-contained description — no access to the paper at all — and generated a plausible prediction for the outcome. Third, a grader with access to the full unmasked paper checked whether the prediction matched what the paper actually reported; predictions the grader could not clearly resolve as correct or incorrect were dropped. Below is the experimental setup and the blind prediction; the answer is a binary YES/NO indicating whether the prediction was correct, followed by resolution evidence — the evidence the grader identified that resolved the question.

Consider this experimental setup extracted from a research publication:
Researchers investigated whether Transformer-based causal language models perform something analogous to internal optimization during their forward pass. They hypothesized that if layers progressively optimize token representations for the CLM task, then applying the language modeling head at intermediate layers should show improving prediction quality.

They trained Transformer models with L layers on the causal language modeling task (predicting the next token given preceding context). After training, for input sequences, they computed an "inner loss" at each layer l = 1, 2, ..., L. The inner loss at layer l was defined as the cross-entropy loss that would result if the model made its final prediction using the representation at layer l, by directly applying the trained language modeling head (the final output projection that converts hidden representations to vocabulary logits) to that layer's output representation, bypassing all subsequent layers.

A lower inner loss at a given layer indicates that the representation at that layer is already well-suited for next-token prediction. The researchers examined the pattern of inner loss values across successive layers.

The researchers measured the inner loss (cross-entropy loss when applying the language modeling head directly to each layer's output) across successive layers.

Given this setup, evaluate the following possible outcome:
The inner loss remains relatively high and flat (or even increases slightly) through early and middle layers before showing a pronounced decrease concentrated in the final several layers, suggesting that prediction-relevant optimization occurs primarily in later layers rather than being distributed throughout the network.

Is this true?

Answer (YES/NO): NO